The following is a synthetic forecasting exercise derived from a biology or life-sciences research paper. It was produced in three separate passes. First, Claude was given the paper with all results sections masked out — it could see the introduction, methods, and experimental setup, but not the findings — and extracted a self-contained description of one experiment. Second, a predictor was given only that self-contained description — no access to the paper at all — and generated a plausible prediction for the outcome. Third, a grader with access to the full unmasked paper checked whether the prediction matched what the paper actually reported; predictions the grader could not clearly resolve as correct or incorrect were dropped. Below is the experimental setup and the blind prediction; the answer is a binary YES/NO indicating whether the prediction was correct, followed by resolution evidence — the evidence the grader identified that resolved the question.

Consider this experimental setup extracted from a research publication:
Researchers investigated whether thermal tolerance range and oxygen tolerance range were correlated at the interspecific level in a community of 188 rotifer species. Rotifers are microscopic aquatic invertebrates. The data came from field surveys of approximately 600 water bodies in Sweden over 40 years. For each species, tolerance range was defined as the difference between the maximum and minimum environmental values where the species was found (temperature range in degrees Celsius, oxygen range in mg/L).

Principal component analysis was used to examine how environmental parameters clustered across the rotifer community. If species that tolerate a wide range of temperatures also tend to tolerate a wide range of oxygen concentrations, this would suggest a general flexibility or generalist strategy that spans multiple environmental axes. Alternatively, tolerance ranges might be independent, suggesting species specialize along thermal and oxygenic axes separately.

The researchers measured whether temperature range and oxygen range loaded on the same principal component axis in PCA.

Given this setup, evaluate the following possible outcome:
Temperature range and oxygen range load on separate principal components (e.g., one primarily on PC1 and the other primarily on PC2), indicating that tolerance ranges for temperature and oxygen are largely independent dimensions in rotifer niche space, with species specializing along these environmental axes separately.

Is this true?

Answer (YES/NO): NO